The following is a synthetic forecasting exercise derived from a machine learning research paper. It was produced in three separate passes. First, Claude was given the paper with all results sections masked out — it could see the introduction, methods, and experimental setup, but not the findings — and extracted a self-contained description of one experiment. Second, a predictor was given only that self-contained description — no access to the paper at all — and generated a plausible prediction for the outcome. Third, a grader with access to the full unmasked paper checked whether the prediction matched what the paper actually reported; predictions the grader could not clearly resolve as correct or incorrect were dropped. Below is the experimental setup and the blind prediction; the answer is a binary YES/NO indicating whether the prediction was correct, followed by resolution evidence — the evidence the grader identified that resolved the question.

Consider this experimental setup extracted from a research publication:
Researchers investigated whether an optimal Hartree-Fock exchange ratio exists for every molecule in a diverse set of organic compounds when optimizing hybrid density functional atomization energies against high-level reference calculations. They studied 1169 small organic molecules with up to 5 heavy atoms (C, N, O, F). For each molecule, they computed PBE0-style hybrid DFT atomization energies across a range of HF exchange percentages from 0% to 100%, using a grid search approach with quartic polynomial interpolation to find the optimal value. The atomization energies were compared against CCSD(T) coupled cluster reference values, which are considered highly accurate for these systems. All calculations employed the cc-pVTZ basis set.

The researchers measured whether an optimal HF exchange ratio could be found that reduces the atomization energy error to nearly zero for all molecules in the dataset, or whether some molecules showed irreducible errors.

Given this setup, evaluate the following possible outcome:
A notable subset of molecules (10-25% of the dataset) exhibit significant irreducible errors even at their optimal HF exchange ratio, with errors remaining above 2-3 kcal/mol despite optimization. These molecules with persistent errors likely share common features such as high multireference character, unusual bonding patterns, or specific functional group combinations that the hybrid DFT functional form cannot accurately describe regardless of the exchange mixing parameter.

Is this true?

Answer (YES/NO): NO